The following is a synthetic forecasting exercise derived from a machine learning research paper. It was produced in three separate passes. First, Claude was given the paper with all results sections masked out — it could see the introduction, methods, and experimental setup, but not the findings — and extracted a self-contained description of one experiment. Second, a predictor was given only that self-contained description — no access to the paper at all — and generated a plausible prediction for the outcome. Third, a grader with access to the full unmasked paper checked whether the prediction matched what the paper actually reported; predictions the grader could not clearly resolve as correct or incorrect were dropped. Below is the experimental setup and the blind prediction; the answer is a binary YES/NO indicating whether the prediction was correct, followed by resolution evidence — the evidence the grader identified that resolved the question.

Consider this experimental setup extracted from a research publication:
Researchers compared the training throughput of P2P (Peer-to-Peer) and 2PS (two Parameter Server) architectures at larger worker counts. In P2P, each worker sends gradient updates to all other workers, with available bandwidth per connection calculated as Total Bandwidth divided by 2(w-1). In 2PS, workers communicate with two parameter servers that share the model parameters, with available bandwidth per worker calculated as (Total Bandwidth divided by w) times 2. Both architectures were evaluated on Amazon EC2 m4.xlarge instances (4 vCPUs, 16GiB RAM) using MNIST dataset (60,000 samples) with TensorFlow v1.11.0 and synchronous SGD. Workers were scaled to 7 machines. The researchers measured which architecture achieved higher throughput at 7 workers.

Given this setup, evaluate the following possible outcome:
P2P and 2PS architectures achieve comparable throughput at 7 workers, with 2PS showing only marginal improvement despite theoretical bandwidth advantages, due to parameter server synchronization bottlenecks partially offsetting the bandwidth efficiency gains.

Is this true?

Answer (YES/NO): NO